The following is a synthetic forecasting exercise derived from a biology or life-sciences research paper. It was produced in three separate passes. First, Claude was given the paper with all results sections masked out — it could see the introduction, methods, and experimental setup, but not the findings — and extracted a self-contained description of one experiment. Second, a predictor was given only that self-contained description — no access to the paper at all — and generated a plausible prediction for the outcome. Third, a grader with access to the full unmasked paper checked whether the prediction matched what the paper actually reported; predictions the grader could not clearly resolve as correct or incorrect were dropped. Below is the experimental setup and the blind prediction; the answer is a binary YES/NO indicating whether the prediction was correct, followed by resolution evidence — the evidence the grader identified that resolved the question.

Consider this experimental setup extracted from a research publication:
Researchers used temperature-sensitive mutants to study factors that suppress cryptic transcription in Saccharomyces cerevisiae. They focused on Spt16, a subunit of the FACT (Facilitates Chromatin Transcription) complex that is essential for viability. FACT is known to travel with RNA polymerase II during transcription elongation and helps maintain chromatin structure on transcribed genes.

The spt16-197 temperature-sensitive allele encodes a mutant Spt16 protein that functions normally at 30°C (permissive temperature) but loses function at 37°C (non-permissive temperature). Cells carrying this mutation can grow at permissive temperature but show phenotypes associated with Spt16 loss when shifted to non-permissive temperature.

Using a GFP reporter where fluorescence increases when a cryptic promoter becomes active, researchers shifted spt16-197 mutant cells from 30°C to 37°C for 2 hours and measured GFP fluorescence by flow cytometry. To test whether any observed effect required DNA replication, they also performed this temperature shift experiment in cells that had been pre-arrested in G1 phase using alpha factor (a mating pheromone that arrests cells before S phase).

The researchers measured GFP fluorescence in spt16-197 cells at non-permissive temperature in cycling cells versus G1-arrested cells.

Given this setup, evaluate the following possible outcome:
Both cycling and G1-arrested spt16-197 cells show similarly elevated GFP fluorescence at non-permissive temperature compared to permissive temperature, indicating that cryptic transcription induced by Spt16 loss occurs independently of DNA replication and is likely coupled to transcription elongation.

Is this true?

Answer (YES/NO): NO